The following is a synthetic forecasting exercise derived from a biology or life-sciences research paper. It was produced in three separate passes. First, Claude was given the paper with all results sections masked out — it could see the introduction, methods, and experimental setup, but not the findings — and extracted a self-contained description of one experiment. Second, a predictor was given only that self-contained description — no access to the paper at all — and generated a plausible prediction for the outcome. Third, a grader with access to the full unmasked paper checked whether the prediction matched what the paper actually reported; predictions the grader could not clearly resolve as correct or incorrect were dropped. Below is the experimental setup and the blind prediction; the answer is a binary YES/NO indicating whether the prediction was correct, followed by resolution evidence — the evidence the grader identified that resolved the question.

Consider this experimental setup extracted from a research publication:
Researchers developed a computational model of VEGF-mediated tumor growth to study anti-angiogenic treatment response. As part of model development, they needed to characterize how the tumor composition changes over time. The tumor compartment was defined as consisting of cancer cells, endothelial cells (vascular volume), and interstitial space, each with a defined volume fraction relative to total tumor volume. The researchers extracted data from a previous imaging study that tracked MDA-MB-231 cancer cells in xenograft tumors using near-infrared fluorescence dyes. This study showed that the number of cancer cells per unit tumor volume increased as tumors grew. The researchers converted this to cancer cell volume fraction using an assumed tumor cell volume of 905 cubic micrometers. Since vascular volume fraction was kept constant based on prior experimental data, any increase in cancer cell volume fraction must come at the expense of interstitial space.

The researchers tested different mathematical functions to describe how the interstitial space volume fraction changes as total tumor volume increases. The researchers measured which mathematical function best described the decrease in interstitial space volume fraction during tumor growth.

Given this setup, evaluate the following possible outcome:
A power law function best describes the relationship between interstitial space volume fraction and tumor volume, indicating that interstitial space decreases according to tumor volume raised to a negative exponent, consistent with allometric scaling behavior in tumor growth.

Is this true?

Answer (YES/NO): NO